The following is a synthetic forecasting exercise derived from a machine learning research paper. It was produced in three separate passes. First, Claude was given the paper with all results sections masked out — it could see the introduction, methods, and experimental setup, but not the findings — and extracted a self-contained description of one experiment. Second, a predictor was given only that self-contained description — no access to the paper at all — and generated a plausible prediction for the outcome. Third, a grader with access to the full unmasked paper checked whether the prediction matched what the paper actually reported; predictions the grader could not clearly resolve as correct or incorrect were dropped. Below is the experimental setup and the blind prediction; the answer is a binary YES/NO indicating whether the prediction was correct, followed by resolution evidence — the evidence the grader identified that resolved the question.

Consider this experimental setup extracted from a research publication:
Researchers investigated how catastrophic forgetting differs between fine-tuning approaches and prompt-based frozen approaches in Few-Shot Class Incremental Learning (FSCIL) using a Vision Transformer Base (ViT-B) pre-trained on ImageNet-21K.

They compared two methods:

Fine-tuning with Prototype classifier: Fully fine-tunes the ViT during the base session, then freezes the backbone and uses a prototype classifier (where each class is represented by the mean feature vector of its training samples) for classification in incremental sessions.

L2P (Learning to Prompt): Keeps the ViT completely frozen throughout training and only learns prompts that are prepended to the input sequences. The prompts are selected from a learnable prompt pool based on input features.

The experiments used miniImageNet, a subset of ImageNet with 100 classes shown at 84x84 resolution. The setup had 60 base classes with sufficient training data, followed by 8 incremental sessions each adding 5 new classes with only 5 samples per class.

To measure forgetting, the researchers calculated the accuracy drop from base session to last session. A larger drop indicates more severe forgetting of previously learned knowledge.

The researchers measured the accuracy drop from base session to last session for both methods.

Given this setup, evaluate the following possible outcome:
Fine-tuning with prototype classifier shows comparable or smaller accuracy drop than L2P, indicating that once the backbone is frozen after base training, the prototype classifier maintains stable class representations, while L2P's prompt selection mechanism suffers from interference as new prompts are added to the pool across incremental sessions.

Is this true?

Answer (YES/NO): NO